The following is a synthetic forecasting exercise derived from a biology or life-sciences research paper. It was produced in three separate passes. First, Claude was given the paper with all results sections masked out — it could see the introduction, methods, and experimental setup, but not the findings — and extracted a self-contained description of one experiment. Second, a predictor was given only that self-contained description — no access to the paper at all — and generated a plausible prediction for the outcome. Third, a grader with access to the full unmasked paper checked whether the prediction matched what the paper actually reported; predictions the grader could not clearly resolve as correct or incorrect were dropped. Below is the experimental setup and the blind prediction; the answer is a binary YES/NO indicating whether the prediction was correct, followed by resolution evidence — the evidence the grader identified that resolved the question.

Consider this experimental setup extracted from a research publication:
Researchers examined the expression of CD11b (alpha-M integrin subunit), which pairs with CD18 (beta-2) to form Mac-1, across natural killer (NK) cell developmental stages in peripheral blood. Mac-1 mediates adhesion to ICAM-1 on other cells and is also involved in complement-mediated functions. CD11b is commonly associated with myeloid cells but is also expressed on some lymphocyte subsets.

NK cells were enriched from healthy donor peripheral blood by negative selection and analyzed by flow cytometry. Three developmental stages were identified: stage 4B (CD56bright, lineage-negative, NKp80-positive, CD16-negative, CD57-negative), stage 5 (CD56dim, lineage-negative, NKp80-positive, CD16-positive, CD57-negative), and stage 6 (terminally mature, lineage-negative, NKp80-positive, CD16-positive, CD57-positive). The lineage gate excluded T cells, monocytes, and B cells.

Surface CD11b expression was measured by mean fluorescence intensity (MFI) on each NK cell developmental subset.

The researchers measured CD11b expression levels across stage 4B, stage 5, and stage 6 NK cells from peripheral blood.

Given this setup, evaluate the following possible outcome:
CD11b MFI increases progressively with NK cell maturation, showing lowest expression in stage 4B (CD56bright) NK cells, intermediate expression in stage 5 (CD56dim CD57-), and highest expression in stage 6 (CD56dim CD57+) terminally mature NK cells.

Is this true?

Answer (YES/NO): NO